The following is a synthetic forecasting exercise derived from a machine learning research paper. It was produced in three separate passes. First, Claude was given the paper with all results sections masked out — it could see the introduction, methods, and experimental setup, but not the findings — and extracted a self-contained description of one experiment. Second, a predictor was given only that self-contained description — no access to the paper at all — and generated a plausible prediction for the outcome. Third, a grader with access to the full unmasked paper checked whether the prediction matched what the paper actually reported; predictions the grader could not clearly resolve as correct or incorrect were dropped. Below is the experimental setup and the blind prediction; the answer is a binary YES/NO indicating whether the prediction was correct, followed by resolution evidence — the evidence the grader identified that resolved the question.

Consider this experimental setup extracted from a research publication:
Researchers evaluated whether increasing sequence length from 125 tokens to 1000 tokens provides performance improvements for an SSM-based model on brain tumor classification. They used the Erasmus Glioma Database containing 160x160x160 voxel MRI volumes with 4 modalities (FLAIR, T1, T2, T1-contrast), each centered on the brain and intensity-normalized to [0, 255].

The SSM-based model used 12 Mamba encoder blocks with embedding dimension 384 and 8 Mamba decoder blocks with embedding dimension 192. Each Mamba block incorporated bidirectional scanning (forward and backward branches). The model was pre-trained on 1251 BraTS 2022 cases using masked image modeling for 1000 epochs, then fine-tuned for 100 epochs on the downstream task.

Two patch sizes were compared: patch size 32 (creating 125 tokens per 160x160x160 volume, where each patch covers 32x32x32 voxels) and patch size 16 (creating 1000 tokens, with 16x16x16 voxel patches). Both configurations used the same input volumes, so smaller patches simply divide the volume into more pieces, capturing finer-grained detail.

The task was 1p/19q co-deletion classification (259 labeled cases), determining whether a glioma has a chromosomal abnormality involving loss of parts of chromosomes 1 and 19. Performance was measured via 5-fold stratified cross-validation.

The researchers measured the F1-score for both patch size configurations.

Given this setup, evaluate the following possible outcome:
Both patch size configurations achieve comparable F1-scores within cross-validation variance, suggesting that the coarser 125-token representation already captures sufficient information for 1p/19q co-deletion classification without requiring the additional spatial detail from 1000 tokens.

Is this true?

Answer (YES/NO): NO